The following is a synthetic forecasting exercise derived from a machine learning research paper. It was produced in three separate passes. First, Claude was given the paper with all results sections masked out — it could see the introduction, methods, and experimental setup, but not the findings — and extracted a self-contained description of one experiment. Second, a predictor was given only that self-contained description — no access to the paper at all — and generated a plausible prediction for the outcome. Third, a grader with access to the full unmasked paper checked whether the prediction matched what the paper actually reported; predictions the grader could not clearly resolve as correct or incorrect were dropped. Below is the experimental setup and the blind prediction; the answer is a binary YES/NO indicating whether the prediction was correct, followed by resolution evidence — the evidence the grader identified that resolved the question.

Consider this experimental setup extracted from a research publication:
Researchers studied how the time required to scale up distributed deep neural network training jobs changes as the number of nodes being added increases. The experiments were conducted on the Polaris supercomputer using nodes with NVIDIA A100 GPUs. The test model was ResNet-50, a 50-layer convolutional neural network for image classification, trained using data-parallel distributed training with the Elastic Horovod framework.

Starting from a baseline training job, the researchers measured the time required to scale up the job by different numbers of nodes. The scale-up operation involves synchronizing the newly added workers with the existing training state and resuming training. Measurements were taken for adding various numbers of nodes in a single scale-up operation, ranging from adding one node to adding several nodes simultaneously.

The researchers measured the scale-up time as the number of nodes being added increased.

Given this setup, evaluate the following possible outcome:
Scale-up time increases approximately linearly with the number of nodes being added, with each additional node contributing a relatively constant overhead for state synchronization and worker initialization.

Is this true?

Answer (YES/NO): NO